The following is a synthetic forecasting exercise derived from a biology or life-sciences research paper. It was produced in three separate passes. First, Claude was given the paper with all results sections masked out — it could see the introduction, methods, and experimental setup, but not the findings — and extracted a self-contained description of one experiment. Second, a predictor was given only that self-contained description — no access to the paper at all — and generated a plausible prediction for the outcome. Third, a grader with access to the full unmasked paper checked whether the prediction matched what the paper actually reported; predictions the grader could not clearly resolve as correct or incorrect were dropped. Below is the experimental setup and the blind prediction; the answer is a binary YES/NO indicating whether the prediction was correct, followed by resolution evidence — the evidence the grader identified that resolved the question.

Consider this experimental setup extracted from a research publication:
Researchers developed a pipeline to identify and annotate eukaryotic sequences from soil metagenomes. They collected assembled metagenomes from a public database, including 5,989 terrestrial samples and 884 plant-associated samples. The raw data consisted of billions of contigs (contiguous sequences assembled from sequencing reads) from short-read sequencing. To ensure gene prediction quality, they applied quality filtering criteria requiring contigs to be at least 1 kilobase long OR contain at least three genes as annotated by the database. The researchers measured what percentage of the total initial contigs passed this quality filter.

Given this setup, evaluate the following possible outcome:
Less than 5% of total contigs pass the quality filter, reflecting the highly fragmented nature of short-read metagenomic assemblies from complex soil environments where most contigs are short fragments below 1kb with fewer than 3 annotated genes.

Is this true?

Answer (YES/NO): NO